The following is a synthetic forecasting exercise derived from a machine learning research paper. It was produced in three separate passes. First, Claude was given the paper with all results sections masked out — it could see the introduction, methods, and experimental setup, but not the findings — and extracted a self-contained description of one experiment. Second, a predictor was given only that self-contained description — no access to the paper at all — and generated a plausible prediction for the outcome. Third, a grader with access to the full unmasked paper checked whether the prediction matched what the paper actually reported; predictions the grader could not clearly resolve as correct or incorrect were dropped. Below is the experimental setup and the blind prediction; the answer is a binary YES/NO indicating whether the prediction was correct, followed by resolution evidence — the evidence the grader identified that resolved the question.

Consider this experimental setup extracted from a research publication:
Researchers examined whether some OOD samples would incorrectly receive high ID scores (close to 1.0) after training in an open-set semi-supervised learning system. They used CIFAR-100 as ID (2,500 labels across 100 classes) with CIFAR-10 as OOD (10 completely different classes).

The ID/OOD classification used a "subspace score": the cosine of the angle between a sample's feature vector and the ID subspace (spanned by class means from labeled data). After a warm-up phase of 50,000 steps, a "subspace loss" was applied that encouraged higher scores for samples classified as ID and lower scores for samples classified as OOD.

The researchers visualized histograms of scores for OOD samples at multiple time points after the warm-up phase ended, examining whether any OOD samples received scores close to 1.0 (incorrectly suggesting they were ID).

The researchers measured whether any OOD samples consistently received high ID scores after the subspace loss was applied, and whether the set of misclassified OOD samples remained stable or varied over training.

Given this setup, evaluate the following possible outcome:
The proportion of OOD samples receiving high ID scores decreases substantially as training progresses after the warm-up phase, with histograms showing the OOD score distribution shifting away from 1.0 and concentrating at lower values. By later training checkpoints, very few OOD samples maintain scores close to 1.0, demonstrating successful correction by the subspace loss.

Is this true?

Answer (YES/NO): NO